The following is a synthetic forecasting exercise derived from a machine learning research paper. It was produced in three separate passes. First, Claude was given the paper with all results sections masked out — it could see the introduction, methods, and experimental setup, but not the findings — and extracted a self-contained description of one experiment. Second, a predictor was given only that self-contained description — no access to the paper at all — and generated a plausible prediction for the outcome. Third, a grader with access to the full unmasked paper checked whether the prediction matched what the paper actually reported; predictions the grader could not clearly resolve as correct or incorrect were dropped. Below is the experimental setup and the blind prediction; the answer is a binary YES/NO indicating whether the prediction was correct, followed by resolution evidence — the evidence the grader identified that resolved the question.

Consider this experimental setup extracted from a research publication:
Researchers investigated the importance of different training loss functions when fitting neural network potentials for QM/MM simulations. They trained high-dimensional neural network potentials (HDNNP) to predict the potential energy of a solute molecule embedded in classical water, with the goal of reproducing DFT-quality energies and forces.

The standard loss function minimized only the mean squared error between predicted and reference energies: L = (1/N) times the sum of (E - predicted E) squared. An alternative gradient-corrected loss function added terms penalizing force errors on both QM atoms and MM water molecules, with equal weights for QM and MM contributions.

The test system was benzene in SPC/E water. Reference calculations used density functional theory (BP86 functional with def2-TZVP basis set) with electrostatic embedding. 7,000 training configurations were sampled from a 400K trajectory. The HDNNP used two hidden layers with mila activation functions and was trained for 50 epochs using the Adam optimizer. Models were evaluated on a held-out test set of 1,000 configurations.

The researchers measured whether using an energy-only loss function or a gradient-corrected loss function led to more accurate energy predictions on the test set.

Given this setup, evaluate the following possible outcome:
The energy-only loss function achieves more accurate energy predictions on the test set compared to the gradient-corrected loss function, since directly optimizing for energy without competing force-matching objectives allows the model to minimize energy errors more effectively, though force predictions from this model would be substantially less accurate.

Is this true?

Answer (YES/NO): NO